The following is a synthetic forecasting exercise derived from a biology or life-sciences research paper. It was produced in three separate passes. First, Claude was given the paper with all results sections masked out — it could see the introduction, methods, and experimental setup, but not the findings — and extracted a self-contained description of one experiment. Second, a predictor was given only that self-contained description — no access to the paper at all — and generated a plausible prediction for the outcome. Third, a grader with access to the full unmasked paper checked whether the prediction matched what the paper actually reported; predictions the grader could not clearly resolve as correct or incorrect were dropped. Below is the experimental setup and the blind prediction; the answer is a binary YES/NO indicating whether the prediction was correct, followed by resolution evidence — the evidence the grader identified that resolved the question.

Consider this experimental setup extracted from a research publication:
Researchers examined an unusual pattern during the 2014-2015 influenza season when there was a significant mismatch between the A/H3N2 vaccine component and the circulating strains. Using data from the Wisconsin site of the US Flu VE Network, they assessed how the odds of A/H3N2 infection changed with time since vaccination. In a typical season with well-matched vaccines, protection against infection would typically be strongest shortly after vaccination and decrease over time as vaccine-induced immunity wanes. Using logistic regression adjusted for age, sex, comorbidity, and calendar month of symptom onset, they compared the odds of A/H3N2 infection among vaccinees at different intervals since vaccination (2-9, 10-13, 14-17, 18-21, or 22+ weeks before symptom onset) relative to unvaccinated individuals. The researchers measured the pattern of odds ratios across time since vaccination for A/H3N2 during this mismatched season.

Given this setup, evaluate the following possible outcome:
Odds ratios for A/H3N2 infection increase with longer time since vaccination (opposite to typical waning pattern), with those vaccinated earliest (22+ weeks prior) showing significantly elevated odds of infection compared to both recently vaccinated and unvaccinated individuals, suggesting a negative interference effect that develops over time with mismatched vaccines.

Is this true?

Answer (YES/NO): NO